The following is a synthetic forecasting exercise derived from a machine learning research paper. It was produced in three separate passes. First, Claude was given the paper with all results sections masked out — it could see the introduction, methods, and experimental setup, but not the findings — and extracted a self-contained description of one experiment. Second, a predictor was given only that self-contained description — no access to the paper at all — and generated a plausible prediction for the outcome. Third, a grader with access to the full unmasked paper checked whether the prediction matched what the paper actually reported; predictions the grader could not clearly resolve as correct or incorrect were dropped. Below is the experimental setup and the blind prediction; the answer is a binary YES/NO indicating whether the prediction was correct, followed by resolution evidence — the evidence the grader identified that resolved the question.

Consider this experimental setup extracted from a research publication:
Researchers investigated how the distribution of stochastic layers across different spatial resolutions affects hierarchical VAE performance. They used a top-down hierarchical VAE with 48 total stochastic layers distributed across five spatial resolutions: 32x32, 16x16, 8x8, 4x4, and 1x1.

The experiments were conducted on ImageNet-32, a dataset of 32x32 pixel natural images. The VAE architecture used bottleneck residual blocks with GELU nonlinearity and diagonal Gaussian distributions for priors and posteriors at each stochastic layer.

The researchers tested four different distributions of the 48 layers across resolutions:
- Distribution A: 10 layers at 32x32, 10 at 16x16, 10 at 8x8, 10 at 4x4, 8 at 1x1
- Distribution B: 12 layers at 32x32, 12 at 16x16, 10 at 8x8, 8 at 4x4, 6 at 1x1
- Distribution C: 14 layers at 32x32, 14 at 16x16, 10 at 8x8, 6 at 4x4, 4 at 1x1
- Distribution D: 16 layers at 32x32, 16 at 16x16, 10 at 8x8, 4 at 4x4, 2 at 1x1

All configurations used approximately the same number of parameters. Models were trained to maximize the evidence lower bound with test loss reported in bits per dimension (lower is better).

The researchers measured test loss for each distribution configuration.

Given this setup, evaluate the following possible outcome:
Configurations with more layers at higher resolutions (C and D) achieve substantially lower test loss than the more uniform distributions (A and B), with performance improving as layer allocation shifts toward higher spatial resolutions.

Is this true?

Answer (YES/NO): NO